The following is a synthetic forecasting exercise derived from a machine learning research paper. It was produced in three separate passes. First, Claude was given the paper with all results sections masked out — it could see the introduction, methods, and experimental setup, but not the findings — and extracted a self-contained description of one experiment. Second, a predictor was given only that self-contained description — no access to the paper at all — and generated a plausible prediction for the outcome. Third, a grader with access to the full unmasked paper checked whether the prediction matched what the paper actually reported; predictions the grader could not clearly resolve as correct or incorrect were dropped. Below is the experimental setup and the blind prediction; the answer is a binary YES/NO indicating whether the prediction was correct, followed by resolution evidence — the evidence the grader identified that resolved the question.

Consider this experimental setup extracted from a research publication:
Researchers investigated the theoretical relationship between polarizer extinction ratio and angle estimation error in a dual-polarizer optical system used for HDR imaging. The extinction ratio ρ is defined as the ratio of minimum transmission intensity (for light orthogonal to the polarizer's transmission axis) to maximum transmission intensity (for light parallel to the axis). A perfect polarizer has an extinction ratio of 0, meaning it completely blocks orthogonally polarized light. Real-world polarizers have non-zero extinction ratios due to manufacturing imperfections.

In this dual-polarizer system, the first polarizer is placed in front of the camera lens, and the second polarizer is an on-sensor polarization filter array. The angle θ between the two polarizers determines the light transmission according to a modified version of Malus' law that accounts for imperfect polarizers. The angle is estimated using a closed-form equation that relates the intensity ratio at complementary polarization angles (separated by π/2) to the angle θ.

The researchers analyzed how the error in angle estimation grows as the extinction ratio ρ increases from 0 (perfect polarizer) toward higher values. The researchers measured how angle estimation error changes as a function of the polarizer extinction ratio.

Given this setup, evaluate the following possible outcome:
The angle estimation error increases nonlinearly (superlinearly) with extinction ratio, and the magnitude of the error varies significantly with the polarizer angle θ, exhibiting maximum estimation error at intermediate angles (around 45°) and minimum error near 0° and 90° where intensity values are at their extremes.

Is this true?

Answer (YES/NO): NO